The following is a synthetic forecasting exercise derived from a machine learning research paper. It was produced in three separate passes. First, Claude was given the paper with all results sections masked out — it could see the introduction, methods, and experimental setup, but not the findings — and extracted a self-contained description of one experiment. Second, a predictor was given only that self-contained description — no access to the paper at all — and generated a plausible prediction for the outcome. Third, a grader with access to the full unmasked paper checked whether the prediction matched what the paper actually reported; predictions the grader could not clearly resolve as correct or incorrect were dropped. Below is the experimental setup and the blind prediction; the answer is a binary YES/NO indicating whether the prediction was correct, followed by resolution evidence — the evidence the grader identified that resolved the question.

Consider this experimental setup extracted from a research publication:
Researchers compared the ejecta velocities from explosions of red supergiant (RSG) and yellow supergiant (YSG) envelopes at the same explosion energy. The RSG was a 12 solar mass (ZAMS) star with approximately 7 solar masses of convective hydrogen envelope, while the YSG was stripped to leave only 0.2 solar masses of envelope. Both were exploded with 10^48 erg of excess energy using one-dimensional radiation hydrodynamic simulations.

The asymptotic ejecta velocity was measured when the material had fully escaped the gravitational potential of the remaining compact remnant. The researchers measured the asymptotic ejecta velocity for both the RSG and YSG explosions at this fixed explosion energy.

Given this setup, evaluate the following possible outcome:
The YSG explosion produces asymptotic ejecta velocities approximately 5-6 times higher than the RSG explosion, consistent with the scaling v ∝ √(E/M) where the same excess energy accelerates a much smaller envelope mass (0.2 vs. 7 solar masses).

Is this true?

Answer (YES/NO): NO